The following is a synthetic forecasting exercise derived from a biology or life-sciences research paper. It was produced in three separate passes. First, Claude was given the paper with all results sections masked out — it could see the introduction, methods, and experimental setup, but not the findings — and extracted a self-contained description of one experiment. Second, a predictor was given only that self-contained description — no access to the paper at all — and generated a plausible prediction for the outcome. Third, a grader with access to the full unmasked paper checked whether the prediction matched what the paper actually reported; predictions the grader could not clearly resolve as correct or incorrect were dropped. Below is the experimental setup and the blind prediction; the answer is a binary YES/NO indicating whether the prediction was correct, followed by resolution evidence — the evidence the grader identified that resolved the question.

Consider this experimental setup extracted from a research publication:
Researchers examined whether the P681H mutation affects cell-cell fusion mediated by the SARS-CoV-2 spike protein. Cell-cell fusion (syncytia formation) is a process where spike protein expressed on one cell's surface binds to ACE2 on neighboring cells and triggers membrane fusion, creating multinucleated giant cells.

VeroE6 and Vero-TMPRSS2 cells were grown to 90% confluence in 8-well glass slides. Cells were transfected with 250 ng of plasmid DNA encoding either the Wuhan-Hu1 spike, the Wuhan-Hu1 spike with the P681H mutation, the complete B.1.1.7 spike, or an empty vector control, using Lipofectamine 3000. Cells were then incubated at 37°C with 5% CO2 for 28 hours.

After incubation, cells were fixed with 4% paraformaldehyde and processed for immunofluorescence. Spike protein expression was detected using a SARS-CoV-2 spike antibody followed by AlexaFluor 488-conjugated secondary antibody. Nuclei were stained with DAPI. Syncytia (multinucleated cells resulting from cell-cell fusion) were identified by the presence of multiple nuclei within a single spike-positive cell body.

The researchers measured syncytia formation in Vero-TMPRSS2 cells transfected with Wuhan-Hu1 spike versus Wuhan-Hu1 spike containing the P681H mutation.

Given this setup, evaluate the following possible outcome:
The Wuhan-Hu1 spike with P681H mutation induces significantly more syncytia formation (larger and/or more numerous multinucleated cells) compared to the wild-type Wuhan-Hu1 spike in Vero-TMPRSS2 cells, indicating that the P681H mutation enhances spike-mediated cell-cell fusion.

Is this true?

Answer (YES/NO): NO